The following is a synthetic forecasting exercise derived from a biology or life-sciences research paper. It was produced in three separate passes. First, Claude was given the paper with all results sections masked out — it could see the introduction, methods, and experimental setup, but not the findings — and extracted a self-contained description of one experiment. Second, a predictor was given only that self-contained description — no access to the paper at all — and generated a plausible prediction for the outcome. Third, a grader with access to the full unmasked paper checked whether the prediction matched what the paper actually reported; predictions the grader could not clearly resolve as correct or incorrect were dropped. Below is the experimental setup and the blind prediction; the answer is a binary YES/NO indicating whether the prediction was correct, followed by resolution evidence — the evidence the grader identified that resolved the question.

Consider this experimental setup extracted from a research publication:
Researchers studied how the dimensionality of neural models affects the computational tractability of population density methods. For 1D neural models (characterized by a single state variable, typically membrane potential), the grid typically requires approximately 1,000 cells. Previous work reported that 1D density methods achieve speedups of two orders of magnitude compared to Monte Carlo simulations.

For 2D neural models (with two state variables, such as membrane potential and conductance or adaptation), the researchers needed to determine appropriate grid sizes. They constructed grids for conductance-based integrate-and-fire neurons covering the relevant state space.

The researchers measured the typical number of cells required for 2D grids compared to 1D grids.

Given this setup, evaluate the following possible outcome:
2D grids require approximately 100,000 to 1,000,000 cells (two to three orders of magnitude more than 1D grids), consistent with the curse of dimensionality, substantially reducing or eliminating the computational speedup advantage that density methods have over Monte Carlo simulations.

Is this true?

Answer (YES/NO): YES